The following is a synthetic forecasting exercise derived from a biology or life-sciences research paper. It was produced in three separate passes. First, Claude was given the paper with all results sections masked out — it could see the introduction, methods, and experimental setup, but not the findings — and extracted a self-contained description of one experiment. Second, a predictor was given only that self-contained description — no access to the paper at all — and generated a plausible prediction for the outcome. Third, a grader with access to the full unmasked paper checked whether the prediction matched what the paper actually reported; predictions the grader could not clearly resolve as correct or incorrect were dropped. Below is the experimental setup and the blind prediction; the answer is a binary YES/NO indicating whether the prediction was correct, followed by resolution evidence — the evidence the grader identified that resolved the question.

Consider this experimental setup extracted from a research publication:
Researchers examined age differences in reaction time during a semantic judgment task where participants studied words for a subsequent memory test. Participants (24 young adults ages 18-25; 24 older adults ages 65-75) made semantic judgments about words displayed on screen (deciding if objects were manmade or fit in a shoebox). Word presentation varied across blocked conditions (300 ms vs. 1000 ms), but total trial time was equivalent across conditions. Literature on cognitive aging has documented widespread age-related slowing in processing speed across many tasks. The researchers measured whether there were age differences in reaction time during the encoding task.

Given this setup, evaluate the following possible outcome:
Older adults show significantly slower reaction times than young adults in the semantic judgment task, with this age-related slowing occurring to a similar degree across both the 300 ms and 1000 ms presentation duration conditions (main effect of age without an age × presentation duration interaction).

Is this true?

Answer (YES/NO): NO